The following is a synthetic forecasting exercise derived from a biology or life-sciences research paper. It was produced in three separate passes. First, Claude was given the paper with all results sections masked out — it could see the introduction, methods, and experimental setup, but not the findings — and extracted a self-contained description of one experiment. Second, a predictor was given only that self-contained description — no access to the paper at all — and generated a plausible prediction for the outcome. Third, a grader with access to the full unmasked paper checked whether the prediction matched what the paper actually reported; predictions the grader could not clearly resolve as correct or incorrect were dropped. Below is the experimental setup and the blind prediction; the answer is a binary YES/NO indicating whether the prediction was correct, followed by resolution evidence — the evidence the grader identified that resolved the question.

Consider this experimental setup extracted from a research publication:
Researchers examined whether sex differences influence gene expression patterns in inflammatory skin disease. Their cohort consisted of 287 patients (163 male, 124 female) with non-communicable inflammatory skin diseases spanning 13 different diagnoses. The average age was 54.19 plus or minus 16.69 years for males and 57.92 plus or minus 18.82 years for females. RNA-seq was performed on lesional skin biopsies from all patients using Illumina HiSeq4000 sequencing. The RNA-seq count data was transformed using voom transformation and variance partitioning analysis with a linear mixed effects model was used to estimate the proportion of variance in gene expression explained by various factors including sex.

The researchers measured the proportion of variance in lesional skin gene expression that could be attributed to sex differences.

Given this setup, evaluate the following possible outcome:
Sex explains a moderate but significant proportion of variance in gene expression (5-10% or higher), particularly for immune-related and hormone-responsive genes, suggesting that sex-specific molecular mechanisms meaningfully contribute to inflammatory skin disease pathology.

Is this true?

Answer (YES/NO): NO